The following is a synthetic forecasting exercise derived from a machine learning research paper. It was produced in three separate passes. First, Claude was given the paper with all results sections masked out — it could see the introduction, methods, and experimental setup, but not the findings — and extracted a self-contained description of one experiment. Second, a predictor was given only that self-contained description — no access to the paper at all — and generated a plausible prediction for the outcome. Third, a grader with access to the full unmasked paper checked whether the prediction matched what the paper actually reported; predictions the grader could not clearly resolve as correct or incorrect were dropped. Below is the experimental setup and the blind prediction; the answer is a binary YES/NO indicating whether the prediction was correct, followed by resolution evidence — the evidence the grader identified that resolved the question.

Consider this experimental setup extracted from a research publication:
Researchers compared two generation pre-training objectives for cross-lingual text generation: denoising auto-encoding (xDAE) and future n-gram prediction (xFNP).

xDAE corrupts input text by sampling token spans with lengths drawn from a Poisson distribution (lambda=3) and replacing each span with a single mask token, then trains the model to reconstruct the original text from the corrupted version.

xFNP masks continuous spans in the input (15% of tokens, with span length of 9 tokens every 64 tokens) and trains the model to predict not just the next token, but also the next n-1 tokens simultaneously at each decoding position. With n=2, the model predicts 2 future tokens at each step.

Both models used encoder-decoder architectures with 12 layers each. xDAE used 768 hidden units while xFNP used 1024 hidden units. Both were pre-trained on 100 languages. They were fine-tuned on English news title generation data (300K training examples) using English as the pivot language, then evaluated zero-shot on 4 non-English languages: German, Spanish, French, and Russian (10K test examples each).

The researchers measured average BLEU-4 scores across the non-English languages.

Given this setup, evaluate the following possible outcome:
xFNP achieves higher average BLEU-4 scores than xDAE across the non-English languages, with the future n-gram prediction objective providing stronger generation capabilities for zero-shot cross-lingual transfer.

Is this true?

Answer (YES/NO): YES